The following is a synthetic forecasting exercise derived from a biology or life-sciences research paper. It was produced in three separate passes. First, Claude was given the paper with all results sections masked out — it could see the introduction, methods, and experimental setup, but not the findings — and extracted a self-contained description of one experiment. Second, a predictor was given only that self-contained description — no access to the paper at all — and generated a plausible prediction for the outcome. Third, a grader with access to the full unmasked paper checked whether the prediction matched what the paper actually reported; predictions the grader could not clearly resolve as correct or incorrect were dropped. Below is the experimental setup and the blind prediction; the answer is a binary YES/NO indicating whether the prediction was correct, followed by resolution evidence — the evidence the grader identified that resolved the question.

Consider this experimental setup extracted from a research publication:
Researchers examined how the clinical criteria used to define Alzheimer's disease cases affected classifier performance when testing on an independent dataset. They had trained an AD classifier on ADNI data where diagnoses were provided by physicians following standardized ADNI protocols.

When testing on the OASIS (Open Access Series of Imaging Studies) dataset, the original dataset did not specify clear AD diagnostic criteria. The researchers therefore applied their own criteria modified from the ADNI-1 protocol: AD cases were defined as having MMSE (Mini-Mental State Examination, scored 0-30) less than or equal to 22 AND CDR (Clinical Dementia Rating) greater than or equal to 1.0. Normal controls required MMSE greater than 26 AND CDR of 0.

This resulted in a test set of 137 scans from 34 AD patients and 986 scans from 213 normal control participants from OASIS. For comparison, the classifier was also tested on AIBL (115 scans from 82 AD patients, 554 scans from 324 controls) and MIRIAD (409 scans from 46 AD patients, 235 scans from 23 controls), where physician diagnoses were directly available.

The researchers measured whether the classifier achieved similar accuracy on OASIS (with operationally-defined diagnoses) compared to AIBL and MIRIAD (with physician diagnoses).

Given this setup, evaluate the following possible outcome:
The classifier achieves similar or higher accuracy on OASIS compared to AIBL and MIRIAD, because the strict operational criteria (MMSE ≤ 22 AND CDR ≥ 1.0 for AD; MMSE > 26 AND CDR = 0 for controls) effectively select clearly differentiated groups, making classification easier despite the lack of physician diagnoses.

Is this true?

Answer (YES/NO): NO